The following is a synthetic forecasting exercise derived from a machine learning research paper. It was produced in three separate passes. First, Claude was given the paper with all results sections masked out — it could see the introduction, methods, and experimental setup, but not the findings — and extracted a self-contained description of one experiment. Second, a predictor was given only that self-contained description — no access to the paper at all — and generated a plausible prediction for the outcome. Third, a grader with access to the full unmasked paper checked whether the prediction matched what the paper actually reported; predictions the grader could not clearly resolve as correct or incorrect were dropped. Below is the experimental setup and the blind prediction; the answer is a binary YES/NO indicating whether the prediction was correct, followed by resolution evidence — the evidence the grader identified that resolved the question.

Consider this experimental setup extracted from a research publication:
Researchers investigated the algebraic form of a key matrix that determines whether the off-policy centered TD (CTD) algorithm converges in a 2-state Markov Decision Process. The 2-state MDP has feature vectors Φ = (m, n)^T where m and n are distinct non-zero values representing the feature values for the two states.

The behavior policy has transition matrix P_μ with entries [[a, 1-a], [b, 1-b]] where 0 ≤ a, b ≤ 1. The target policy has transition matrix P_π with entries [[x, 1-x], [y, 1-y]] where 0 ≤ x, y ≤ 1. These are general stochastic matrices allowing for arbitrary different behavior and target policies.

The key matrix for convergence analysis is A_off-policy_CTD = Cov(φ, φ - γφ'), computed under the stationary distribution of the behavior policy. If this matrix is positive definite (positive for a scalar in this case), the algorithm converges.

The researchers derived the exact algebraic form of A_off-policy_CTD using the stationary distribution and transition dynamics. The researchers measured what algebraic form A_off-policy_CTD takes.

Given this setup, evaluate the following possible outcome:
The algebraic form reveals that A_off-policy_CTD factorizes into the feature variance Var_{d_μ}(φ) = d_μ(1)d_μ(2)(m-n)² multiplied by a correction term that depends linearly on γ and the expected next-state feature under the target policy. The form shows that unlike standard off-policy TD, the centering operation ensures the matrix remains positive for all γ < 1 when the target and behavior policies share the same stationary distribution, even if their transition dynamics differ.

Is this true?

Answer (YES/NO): NO